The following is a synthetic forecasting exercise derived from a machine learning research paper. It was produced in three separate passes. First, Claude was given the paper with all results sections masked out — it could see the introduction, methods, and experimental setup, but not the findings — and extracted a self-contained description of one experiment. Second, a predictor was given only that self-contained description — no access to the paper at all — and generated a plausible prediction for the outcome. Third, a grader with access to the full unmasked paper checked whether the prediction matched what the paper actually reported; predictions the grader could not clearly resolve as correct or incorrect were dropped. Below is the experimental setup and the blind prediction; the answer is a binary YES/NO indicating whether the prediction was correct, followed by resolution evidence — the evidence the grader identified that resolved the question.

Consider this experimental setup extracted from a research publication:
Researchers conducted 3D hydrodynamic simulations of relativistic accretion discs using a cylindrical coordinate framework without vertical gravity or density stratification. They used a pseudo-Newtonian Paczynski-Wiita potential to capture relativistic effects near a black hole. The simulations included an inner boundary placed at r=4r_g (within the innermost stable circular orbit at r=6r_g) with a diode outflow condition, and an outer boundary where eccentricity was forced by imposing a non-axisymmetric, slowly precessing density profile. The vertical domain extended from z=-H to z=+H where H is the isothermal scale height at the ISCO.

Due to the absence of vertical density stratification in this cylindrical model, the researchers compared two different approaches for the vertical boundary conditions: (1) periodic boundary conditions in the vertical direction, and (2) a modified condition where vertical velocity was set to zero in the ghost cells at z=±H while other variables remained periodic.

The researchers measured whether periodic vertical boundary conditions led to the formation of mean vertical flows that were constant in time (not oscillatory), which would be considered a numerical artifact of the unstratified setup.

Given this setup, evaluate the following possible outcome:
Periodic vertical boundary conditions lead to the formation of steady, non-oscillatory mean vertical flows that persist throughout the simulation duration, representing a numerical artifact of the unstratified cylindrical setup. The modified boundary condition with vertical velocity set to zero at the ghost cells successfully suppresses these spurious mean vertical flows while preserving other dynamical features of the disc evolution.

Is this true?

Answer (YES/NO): YES